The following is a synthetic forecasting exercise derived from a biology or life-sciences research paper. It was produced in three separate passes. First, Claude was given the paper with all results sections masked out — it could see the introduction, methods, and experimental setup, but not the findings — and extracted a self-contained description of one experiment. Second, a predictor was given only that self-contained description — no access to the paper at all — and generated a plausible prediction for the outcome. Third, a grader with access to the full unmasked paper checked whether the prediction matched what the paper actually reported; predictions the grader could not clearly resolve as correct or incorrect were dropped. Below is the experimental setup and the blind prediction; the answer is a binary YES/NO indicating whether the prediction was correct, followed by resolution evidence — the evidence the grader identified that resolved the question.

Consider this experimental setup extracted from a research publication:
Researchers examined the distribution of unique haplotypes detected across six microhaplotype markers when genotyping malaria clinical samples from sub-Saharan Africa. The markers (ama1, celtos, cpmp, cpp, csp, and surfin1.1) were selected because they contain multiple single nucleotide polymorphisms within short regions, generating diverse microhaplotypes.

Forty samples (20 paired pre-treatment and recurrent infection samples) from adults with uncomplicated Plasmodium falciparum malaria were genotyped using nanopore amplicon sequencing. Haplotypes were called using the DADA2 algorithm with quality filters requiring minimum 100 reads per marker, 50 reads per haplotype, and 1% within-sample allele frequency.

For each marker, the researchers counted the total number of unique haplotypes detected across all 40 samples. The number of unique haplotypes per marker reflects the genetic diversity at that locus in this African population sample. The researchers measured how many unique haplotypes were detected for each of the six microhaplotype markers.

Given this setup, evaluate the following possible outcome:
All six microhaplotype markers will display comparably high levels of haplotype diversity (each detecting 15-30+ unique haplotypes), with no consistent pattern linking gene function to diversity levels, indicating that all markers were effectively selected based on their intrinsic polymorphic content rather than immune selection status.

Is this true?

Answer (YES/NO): NO